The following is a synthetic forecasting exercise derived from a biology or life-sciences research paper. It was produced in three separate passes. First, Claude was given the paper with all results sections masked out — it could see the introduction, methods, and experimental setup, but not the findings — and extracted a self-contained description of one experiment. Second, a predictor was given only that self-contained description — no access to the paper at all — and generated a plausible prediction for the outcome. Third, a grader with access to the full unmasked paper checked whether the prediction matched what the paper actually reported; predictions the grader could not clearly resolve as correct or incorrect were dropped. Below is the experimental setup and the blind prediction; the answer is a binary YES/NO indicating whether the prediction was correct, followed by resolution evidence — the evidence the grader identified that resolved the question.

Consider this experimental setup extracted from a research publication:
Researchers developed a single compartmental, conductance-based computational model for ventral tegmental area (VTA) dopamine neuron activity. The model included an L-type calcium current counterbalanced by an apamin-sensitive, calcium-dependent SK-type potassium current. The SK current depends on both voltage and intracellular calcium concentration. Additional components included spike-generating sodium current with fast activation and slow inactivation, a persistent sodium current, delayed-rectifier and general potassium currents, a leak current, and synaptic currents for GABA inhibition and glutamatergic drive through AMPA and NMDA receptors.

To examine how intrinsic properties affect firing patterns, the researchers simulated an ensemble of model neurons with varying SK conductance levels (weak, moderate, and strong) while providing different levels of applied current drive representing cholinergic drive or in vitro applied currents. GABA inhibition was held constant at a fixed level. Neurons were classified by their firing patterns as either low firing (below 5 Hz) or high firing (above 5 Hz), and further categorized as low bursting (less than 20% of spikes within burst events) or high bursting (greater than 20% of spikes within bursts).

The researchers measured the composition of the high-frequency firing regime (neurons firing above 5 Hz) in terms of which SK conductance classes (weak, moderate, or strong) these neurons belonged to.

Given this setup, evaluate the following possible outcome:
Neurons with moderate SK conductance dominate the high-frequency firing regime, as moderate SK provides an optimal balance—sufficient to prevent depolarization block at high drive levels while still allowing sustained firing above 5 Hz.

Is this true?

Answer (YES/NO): NO